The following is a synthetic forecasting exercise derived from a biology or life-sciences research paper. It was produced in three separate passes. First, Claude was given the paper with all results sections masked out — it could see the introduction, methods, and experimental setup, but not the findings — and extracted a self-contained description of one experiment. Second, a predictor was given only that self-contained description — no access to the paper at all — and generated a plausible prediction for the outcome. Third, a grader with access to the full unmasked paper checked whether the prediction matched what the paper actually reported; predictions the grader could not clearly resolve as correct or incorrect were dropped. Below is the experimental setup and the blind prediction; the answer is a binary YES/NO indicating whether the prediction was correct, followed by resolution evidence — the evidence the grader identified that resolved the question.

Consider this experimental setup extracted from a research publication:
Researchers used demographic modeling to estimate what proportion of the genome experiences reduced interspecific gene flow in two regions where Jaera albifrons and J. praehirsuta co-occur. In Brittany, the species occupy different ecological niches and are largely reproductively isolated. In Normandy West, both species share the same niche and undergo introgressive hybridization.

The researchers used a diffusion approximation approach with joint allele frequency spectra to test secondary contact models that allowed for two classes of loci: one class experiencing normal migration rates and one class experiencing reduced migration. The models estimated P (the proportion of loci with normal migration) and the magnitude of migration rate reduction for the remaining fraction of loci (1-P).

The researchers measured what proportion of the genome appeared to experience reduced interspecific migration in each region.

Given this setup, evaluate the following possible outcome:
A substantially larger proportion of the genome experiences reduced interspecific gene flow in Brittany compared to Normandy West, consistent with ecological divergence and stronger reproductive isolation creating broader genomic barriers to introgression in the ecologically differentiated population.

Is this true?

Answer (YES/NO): YES